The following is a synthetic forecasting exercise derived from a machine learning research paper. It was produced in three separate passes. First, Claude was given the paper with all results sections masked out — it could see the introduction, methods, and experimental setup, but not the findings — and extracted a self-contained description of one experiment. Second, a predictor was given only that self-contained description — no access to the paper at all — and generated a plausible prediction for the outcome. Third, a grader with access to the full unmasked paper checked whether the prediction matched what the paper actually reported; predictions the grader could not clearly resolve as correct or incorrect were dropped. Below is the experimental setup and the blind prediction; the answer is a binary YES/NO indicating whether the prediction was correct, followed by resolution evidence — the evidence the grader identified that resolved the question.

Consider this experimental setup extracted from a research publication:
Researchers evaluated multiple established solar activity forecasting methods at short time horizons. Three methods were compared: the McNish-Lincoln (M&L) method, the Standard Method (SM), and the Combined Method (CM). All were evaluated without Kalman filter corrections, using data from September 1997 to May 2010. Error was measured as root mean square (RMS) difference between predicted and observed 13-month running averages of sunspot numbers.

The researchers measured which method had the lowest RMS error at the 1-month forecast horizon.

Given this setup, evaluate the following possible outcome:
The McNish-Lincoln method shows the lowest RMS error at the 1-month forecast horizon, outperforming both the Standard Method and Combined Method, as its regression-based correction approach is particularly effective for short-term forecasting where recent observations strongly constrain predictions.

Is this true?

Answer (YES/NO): NO